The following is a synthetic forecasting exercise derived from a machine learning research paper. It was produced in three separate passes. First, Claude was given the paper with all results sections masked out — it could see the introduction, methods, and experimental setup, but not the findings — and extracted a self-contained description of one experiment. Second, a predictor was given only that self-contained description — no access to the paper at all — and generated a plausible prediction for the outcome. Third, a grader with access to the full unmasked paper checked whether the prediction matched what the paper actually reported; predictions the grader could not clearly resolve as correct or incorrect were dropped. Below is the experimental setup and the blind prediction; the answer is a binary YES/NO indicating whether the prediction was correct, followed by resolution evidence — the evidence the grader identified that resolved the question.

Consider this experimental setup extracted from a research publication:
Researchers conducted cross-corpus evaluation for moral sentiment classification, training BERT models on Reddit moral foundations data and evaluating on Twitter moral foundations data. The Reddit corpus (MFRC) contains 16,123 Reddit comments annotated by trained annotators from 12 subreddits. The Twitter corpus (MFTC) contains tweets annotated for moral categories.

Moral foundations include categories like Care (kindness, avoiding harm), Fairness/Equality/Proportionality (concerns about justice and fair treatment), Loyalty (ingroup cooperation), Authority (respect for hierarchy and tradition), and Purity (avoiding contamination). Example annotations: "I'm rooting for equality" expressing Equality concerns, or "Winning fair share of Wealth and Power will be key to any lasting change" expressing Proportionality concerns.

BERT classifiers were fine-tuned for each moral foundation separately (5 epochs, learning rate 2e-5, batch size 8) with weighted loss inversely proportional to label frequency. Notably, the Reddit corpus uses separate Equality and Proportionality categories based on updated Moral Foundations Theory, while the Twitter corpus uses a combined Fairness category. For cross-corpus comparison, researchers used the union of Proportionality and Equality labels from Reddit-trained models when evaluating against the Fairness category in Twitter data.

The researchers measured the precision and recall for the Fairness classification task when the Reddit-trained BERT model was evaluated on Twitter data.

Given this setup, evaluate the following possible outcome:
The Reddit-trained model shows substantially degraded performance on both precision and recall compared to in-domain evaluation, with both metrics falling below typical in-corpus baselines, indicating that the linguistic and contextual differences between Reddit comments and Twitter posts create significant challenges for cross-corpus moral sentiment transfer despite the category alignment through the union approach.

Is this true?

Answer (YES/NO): NO